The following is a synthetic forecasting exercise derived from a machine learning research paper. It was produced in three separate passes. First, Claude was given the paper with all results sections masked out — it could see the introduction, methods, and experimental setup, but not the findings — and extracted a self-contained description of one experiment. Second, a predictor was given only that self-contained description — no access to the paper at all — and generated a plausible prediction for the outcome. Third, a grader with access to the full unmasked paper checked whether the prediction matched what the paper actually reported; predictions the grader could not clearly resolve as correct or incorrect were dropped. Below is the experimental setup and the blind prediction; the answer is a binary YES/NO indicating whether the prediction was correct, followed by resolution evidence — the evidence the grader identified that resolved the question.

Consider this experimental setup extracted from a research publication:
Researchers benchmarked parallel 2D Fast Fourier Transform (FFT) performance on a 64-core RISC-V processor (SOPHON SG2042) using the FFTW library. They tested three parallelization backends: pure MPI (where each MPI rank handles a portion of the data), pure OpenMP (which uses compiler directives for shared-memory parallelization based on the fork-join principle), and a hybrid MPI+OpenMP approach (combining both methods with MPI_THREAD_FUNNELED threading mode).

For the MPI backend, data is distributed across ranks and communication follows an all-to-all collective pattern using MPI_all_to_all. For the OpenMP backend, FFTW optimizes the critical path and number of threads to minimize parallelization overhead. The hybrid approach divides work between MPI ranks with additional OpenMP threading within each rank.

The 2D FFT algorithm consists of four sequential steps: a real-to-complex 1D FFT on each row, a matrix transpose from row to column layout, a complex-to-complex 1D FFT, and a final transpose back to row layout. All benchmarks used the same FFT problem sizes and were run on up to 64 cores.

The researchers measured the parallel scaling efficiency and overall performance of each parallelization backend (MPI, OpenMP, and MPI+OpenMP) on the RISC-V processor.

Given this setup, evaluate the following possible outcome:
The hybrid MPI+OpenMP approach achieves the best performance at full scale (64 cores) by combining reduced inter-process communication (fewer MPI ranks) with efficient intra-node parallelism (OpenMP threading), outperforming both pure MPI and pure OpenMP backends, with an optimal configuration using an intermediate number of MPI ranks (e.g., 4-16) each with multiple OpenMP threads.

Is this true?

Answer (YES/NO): NO